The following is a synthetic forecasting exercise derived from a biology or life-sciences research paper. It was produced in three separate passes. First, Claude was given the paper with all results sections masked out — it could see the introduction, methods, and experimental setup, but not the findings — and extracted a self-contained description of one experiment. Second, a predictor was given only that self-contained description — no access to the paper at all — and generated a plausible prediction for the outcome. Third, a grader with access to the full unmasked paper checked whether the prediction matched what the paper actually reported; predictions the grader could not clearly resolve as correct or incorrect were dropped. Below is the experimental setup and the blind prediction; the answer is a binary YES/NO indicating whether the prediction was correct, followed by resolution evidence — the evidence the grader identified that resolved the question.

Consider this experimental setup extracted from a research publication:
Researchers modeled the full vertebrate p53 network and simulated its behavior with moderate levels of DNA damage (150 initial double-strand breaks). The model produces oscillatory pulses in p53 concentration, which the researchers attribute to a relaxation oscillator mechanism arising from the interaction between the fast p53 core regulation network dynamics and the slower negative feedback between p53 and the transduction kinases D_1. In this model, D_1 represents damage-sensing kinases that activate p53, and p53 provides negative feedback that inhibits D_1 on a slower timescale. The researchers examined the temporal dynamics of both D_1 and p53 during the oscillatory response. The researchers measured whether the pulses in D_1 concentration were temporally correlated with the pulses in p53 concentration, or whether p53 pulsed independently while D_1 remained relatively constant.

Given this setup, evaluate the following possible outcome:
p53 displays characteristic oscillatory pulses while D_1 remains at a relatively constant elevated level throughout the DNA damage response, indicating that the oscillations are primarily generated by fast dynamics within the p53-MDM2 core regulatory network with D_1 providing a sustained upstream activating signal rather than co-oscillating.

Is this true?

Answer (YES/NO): NO